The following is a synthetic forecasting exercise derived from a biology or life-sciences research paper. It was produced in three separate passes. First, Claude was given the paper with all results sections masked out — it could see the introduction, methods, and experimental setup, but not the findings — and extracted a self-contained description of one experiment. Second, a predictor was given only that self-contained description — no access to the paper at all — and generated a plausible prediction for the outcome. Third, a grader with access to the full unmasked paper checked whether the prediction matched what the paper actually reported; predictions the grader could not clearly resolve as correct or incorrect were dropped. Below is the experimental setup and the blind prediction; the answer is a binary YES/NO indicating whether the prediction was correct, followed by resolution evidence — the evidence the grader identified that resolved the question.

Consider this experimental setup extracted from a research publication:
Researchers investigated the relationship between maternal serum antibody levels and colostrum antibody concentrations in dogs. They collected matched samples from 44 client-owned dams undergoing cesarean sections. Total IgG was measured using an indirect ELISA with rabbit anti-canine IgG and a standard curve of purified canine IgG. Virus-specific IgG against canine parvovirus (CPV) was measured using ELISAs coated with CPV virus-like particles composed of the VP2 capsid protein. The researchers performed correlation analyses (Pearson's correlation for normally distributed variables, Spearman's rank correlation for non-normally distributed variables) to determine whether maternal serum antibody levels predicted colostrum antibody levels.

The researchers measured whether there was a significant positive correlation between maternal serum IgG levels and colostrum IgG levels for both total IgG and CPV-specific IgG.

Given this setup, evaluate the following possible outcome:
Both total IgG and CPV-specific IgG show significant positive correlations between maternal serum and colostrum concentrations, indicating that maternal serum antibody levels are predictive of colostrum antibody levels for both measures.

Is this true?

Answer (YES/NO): YES